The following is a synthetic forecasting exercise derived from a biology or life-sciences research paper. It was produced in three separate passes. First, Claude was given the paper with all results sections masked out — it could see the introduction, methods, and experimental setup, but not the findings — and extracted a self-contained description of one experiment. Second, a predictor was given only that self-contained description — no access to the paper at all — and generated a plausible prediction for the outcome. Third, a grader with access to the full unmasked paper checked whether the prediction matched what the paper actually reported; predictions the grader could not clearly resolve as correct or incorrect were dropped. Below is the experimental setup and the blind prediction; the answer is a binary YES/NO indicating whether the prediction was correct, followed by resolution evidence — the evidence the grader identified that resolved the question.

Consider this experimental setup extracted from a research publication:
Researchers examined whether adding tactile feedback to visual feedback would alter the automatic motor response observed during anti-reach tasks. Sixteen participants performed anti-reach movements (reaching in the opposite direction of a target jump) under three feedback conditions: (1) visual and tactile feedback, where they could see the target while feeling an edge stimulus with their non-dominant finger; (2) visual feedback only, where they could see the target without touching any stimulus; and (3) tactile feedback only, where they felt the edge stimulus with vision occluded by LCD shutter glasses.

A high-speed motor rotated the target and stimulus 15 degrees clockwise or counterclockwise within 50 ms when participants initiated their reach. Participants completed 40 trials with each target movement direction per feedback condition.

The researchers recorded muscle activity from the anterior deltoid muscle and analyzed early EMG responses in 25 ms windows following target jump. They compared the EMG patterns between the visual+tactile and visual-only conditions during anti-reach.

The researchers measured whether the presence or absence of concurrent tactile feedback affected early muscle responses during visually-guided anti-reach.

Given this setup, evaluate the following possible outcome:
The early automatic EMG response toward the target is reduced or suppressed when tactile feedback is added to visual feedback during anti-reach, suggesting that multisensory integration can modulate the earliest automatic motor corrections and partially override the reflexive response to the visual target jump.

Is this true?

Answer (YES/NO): NO